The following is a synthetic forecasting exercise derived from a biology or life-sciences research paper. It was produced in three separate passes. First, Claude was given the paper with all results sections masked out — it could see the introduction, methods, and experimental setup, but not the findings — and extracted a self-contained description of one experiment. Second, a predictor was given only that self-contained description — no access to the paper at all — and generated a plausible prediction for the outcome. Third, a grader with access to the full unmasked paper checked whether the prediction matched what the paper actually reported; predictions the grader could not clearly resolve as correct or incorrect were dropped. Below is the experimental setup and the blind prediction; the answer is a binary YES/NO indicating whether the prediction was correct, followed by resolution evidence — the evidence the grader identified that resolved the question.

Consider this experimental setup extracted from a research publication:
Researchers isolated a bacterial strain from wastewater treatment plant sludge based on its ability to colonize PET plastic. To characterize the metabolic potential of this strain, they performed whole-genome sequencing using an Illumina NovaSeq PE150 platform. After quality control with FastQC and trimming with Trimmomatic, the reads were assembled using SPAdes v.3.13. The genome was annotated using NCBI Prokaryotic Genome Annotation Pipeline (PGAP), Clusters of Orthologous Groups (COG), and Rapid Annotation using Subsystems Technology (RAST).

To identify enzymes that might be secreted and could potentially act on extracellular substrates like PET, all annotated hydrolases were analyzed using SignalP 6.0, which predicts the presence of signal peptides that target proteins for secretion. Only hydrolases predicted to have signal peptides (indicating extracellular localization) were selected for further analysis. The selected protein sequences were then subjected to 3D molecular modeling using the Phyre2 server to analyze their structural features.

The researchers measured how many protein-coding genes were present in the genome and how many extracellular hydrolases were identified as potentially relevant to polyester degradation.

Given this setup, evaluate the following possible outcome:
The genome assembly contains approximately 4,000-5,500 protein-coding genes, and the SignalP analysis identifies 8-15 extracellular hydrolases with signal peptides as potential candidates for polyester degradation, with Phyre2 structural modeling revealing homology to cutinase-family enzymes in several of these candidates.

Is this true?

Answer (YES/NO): NO